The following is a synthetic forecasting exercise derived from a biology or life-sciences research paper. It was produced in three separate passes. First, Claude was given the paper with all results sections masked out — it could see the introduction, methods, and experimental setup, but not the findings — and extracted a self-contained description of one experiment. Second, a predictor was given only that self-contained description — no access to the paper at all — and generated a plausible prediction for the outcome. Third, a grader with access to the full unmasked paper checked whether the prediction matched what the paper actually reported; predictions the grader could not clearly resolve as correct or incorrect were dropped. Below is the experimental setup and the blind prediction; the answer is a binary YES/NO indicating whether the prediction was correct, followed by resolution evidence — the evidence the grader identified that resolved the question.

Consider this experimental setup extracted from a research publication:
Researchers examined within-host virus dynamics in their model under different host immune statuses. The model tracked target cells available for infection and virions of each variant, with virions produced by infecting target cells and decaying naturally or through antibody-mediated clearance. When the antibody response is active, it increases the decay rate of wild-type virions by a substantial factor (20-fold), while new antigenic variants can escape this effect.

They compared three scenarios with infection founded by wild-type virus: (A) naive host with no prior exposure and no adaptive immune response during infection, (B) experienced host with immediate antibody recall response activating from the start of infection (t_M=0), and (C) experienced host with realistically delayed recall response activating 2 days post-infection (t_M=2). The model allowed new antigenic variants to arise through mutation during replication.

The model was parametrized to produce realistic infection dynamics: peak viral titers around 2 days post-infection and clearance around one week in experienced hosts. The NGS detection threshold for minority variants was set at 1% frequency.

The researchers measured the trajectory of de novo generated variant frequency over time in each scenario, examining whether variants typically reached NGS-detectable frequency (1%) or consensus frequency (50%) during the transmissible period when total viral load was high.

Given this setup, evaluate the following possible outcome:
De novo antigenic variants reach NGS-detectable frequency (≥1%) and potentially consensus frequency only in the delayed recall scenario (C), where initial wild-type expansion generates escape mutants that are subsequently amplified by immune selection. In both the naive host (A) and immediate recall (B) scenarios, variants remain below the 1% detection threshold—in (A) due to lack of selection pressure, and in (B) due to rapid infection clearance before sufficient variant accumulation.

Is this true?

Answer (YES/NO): NO